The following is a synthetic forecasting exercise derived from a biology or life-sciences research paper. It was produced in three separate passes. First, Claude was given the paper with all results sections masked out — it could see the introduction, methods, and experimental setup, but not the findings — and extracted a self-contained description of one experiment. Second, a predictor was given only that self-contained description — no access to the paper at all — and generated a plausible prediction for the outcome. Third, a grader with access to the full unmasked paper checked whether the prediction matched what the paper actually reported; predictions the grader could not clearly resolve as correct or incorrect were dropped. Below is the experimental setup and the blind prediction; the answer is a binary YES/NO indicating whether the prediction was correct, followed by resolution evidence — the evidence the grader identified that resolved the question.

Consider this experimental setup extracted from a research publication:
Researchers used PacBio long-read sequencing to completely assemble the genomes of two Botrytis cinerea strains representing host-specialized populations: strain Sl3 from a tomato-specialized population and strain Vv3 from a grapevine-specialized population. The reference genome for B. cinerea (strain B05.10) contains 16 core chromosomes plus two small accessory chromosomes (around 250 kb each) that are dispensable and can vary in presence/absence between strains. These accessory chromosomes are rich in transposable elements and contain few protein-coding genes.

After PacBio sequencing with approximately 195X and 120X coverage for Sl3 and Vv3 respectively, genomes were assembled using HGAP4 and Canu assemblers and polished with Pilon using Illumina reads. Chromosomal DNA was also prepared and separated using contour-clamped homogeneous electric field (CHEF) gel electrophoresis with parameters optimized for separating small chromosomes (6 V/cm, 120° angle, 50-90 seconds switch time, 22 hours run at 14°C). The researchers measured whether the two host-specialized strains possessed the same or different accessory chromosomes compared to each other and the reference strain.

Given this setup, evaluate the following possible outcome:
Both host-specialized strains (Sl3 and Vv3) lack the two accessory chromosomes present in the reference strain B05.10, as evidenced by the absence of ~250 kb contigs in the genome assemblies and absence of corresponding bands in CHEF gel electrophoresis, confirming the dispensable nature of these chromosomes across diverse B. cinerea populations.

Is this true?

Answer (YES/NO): NO